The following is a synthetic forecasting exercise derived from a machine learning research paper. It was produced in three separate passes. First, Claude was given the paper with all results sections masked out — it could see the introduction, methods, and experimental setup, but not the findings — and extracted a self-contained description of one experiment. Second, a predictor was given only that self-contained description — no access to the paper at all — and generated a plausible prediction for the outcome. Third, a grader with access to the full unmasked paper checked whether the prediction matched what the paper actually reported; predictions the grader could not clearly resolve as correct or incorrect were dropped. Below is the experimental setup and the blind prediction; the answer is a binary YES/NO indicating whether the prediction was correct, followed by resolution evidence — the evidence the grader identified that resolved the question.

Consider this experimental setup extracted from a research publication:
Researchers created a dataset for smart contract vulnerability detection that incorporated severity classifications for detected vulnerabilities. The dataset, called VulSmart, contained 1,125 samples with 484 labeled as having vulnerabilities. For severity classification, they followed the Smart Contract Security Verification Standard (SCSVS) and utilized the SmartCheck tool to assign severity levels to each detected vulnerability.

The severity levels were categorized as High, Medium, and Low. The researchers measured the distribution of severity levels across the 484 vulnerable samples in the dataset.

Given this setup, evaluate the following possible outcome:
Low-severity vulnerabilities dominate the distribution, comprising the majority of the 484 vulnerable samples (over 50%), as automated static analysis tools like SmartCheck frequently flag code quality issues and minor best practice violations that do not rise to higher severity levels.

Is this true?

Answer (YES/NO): NO